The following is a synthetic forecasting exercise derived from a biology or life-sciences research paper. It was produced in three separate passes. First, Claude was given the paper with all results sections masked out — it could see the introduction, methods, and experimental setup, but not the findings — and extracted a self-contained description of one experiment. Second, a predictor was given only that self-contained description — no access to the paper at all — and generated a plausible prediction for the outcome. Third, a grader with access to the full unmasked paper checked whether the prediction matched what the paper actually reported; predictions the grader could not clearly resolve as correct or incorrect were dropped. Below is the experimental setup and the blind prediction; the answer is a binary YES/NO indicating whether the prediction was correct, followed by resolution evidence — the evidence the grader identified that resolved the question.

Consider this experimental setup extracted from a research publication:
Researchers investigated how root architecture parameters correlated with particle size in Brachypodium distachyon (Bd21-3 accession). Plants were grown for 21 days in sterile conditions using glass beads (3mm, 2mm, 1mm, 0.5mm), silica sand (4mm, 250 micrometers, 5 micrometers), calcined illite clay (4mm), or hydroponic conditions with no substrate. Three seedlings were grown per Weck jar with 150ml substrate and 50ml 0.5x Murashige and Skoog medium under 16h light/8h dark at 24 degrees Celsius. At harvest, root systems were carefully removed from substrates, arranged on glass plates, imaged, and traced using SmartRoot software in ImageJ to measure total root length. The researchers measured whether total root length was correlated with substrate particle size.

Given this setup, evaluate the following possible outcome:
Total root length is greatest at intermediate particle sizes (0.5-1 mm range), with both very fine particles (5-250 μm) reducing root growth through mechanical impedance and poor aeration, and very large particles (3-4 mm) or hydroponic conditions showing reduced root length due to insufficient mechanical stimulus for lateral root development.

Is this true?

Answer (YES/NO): NO